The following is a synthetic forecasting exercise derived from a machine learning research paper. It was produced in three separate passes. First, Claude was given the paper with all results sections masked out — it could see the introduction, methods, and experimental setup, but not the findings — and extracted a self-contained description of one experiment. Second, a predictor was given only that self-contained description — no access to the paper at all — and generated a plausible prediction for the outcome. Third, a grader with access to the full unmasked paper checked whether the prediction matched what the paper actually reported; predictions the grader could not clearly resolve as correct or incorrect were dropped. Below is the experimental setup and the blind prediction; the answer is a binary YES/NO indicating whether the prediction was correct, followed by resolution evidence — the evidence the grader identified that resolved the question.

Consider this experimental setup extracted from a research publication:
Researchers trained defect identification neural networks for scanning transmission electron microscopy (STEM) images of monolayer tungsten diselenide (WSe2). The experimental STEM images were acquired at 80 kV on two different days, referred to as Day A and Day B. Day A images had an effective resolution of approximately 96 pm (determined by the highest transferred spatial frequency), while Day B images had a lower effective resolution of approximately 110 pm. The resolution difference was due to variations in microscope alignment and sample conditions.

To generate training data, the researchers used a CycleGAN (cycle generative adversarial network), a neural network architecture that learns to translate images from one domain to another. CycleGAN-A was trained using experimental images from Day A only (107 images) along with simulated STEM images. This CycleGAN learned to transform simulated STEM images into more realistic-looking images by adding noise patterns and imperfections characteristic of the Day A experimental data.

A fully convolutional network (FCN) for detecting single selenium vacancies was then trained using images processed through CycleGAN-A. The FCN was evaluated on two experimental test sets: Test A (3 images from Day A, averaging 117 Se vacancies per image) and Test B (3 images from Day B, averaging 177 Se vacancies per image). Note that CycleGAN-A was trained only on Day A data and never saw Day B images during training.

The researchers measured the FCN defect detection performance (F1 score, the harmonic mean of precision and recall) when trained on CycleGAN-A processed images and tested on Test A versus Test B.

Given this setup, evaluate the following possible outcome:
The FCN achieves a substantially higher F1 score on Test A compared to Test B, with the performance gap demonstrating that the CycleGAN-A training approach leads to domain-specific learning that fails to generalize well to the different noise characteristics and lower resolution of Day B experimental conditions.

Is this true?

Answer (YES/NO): YES